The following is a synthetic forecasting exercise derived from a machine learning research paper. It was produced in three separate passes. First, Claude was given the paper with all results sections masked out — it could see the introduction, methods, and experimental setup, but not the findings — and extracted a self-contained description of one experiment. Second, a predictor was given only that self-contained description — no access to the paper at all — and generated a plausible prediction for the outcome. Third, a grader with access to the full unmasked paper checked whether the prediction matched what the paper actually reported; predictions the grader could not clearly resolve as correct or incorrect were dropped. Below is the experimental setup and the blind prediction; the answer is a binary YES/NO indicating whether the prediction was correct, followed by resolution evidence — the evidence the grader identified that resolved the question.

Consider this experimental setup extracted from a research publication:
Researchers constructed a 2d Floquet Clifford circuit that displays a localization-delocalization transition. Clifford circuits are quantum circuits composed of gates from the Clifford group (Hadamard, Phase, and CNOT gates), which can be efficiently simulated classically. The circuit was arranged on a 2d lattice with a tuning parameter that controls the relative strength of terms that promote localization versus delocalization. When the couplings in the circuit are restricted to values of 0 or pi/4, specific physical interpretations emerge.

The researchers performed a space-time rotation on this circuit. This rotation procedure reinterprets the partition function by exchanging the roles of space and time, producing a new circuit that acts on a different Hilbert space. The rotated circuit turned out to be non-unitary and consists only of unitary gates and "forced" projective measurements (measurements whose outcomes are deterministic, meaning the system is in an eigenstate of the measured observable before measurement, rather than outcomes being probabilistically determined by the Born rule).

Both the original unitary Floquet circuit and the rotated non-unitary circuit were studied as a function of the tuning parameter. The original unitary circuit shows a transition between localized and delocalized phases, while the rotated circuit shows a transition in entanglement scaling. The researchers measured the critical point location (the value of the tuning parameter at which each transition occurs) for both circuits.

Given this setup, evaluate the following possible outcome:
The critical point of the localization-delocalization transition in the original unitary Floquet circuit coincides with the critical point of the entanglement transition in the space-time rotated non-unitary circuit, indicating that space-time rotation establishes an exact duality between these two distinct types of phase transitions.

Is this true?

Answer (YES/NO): YES